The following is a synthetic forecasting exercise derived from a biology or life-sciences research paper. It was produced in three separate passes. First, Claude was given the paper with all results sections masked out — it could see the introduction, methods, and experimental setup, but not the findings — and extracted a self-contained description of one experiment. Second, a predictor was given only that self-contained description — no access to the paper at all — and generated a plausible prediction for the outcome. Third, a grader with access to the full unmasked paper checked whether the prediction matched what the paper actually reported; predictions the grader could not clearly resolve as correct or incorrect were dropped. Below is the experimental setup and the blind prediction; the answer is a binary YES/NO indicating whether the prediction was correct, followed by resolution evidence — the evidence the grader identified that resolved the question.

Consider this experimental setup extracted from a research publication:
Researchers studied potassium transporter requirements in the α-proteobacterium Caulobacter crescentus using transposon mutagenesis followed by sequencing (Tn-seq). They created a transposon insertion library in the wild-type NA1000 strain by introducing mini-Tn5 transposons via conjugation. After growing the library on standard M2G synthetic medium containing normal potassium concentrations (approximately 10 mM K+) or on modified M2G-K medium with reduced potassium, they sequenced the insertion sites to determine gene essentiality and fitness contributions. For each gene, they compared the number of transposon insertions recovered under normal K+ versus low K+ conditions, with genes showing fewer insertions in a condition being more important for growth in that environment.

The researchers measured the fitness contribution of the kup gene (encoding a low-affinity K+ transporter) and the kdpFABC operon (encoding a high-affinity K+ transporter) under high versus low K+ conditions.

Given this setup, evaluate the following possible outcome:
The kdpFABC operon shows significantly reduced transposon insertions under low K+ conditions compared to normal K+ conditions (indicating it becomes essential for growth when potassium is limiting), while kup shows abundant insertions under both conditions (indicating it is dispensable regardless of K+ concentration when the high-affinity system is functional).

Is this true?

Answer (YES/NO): NO